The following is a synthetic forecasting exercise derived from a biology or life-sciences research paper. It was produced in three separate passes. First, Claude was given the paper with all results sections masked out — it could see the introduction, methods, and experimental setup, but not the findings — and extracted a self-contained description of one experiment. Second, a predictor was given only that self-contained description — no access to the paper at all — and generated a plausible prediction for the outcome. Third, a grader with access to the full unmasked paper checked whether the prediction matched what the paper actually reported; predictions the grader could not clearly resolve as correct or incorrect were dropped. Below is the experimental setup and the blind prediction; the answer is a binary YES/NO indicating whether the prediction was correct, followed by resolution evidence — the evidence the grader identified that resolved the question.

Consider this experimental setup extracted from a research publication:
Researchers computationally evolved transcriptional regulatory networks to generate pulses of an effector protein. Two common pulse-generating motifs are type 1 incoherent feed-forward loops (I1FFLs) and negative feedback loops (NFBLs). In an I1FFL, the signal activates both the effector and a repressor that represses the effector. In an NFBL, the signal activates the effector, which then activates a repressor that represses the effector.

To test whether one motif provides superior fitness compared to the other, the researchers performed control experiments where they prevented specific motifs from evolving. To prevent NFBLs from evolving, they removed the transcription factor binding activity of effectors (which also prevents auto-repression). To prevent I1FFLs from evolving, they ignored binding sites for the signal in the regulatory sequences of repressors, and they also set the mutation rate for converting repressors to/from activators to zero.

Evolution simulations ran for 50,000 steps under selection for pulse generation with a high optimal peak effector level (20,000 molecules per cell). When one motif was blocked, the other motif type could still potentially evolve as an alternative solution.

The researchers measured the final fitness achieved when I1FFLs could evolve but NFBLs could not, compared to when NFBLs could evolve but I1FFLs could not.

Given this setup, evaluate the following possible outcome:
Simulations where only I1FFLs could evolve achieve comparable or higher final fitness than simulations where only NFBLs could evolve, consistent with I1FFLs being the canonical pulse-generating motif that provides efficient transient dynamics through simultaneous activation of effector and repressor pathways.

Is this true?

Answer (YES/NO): YES